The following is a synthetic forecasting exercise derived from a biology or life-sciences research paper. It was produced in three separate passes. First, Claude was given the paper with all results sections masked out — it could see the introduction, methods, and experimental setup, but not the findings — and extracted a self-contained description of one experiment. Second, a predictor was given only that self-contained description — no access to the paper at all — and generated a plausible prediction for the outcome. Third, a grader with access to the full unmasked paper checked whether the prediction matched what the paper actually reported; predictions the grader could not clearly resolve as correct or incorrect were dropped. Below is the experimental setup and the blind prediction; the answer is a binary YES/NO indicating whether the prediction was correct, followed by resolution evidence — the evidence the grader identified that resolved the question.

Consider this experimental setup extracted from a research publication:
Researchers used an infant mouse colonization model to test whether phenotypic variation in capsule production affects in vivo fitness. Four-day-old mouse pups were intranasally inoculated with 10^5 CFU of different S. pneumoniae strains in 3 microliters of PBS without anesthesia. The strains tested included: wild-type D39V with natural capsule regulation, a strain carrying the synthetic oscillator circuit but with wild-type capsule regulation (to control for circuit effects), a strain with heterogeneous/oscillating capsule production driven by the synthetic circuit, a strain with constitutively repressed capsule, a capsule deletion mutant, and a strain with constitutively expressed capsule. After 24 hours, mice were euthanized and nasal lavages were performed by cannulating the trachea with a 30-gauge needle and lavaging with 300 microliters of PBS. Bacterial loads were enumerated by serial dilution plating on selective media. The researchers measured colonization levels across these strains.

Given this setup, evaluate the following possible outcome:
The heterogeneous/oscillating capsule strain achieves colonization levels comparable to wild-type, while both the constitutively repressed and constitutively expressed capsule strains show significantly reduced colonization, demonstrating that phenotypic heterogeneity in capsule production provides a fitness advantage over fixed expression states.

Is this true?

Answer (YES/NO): YES